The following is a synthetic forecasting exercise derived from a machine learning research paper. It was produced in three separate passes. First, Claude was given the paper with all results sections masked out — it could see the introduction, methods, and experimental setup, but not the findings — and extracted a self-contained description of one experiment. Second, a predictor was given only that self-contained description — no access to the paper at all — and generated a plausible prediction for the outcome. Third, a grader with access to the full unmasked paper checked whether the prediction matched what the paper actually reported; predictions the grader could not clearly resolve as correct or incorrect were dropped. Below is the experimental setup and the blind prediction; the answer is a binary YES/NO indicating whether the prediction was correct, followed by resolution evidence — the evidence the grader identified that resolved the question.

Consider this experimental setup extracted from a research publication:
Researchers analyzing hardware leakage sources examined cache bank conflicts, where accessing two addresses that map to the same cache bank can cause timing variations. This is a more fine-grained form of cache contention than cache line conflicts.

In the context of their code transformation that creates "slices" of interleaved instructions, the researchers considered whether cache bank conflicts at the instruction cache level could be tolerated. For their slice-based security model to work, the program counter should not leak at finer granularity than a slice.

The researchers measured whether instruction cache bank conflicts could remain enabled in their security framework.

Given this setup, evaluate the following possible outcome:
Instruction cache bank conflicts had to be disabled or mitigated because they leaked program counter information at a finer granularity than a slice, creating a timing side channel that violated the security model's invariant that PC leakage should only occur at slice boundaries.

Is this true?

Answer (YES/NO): YES